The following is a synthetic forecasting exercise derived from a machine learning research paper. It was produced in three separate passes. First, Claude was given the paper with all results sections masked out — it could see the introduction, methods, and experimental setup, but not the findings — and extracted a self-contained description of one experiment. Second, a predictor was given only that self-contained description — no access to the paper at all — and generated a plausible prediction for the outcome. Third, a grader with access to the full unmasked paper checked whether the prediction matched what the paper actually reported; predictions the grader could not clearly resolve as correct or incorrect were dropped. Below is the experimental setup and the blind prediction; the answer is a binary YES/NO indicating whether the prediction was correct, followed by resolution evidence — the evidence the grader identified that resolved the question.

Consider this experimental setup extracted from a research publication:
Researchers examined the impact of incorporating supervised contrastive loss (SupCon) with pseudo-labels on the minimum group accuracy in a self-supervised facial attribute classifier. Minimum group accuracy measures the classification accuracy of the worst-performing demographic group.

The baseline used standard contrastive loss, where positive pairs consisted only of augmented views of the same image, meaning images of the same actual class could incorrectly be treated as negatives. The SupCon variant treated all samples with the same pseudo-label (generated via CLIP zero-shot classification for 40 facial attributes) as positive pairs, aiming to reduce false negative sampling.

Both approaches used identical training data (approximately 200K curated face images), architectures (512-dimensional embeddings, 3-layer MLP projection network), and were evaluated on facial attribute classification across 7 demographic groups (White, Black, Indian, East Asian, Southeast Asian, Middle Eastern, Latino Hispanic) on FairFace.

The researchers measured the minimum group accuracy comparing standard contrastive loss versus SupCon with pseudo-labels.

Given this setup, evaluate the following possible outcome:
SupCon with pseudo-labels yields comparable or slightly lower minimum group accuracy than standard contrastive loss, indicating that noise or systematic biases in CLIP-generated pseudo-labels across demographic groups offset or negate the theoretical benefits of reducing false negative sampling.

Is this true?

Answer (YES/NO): NO